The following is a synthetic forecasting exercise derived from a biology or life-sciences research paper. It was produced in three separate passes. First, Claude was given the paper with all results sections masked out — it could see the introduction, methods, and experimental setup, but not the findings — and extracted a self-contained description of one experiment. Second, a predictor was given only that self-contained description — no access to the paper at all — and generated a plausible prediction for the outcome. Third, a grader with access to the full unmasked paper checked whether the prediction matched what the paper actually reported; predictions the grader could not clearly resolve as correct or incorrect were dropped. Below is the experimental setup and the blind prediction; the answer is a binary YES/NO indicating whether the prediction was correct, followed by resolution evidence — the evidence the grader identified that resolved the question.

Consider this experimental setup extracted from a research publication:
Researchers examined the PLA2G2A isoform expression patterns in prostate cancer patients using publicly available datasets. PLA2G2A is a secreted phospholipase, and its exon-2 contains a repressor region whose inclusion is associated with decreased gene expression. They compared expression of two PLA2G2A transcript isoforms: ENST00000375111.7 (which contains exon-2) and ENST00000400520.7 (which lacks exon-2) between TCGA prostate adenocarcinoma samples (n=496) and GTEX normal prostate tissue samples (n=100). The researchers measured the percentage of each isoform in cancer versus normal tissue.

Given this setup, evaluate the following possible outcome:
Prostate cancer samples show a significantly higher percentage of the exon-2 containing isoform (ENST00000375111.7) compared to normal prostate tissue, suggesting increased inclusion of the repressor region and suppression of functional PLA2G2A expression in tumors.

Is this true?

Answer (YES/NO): YES